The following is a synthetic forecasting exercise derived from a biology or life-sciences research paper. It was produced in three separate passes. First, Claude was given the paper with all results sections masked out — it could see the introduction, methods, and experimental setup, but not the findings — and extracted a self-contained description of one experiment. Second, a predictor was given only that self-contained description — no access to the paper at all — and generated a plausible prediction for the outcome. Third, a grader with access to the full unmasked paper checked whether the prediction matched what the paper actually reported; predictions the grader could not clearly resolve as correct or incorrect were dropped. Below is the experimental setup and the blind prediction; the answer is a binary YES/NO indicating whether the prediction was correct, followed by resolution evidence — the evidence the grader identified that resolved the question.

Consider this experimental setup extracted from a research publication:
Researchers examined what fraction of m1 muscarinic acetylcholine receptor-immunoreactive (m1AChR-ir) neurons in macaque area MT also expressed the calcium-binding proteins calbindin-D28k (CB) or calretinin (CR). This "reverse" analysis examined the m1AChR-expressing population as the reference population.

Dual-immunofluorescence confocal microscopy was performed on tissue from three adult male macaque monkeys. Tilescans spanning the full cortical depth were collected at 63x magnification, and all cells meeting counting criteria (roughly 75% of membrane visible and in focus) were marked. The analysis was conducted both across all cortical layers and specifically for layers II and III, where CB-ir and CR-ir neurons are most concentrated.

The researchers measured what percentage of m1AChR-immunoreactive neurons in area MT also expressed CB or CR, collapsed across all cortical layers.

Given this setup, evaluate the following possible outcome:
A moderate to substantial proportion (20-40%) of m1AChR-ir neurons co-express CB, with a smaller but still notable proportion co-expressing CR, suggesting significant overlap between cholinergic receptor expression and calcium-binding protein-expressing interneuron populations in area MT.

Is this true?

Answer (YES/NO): NO